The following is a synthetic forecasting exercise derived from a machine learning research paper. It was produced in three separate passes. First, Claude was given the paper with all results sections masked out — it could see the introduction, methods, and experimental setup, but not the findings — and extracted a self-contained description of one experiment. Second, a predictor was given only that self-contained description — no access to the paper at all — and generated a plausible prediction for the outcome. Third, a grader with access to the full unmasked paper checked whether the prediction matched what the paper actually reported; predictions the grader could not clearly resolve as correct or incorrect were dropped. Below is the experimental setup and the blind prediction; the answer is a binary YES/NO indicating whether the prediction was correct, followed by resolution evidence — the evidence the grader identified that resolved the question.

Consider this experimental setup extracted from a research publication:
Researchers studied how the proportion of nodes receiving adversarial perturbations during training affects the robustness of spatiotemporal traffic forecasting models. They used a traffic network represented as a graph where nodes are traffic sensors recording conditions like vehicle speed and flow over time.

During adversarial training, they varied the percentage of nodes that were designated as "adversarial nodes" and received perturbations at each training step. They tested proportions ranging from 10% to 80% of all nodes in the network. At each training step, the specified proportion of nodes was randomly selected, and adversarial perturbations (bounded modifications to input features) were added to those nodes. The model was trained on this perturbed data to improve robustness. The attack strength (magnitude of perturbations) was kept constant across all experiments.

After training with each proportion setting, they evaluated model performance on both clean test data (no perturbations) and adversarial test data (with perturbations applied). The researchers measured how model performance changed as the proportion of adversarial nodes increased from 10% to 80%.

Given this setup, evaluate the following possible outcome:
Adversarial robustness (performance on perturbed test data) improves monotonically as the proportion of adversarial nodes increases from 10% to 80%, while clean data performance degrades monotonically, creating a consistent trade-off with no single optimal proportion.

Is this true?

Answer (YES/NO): NO